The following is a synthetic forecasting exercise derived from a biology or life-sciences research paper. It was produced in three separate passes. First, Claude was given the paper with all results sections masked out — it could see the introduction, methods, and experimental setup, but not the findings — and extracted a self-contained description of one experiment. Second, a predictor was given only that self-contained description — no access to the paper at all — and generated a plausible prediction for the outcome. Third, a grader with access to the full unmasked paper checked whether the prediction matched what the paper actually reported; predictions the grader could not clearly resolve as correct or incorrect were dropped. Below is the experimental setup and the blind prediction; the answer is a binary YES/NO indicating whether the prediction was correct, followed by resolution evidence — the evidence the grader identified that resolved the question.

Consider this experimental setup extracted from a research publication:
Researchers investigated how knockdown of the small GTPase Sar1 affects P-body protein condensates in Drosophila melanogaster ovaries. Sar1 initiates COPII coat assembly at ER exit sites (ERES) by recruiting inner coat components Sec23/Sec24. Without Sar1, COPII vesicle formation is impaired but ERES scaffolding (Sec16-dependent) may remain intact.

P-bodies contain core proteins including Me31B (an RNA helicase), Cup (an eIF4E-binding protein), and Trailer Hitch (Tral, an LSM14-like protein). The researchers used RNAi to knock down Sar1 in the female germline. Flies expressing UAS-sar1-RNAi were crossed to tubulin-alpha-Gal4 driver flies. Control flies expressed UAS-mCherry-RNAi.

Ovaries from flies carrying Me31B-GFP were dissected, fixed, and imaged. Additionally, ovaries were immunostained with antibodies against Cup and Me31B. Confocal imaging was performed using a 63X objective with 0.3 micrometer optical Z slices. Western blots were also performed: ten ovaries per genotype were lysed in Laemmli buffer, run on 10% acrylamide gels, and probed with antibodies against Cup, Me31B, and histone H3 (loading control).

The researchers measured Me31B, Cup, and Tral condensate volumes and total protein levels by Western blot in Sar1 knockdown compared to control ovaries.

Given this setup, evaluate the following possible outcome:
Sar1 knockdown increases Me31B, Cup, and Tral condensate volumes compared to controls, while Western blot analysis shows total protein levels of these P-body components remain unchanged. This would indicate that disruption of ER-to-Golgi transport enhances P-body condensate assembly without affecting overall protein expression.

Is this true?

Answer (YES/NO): NO